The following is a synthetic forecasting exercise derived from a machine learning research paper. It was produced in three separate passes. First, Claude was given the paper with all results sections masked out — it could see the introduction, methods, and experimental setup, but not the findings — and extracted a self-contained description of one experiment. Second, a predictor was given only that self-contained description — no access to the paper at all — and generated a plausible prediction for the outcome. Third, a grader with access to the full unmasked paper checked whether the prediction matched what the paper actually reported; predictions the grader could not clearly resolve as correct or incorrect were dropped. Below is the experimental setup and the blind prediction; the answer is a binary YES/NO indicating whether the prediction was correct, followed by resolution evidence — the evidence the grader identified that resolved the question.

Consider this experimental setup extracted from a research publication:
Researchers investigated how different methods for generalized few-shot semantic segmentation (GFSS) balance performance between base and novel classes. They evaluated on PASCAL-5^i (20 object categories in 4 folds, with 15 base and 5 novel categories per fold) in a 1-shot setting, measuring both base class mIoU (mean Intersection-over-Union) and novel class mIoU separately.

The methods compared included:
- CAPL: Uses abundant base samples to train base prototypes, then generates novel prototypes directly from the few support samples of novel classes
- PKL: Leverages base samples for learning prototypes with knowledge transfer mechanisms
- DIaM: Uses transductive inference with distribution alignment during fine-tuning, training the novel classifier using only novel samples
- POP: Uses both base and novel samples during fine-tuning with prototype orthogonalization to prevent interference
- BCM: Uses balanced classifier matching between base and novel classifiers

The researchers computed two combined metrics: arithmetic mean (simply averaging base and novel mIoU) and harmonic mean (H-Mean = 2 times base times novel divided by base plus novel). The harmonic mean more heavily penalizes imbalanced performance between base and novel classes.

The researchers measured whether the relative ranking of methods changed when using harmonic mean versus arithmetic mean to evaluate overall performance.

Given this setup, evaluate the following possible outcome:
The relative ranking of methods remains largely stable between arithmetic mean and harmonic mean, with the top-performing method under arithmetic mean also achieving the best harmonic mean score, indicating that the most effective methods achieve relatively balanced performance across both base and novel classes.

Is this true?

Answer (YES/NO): YES